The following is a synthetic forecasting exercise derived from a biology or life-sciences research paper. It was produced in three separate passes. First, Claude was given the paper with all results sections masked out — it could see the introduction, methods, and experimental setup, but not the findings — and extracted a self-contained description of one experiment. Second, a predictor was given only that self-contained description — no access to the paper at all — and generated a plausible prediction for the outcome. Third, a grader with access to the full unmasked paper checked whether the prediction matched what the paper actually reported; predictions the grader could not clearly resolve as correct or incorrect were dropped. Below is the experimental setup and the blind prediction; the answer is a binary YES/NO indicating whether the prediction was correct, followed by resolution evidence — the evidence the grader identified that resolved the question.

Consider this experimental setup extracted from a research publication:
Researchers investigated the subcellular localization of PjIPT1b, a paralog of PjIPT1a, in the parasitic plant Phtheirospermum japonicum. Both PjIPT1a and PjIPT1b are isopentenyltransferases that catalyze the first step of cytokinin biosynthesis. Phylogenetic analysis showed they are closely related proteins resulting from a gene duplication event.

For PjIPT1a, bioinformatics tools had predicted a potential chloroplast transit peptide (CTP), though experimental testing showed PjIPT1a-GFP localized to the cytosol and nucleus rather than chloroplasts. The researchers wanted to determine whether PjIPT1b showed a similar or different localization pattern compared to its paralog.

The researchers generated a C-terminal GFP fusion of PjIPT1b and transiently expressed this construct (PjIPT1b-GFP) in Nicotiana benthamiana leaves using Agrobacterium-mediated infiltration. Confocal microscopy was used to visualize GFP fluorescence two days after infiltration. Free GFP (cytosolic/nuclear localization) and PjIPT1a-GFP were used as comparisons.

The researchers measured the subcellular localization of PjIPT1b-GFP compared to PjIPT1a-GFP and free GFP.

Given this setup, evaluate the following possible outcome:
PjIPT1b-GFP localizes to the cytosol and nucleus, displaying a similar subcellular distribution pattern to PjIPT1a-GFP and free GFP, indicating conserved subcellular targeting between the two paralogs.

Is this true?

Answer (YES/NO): YES